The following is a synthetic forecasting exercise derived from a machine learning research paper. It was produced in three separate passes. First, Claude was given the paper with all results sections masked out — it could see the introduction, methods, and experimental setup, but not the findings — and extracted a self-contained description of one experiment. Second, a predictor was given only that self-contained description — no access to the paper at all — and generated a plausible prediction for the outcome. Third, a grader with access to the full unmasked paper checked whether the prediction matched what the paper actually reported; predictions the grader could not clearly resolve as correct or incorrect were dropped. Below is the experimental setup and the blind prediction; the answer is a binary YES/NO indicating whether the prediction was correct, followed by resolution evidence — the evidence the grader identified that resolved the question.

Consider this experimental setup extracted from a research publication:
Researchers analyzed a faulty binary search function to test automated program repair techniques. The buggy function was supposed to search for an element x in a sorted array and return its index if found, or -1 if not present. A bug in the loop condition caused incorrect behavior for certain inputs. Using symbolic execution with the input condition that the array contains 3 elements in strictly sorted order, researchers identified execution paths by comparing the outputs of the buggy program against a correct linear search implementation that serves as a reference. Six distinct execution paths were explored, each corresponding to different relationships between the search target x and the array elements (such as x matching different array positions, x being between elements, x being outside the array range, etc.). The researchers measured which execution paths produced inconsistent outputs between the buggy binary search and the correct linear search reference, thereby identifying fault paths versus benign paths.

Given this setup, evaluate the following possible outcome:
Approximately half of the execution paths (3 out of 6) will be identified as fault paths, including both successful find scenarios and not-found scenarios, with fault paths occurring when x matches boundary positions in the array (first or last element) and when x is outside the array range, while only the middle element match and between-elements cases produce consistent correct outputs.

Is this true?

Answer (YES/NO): NO